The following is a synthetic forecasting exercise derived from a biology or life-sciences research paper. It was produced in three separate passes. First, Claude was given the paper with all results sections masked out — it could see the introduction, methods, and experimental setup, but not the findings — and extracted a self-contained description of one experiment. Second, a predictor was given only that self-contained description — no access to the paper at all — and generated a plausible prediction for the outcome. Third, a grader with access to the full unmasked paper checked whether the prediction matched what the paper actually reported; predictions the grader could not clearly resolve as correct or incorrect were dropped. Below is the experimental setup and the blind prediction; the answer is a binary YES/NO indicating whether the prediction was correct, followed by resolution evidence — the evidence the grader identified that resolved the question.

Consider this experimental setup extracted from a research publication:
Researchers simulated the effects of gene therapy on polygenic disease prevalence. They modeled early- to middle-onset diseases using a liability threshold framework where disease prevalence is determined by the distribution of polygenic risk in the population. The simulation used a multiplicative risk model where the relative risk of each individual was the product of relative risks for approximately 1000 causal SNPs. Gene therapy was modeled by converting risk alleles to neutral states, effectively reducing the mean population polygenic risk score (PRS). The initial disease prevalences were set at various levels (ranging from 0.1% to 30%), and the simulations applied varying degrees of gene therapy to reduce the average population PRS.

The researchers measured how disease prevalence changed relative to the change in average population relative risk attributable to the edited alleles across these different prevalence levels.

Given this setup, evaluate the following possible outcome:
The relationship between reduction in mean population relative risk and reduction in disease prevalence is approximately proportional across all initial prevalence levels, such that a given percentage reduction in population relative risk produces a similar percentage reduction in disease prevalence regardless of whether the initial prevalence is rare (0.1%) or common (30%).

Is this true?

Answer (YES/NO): NO